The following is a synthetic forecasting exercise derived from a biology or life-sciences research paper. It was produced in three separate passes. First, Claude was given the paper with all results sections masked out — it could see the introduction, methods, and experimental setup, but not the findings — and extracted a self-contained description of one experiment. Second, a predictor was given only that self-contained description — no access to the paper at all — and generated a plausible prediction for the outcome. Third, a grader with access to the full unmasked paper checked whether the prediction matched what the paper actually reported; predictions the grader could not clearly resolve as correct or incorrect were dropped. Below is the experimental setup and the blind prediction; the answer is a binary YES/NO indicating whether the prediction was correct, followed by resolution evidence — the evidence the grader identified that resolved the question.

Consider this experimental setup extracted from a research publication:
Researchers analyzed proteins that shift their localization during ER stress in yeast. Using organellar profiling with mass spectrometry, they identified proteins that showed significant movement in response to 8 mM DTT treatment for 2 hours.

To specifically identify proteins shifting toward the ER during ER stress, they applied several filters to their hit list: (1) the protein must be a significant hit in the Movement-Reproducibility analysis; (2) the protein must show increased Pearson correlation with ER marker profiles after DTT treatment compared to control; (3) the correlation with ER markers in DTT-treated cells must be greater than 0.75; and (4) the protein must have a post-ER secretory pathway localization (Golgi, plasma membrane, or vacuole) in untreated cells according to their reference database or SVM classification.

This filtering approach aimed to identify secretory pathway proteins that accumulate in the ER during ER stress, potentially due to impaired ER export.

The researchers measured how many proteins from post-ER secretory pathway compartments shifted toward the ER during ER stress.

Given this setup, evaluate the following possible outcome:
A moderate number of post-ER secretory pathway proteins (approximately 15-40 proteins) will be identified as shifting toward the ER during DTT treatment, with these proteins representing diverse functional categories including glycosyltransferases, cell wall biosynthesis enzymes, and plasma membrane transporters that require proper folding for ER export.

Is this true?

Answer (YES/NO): NO